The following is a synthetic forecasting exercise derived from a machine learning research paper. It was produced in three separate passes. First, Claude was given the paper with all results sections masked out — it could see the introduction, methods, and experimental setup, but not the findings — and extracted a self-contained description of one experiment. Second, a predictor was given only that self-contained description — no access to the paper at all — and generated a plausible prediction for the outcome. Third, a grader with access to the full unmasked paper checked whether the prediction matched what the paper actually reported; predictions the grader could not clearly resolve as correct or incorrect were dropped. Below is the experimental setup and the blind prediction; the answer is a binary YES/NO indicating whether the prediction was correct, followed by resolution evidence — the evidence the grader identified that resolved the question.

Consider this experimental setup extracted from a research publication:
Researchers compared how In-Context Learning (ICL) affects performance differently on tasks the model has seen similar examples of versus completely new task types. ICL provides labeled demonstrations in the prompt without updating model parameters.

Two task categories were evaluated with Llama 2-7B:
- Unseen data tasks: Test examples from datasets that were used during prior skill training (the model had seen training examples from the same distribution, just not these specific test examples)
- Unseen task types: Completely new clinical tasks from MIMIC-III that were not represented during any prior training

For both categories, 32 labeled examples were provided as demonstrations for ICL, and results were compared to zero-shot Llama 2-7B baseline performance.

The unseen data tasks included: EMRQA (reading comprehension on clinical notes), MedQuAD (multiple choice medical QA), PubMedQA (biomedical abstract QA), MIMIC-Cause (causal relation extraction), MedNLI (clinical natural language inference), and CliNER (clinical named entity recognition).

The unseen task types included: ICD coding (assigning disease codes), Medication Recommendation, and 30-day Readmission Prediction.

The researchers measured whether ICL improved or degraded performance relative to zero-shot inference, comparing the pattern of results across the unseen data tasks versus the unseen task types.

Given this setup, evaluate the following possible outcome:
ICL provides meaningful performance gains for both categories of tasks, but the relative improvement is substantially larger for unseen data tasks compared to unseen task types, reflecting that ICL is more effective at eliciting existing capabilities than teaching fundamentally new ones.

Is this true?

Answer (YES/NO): NO